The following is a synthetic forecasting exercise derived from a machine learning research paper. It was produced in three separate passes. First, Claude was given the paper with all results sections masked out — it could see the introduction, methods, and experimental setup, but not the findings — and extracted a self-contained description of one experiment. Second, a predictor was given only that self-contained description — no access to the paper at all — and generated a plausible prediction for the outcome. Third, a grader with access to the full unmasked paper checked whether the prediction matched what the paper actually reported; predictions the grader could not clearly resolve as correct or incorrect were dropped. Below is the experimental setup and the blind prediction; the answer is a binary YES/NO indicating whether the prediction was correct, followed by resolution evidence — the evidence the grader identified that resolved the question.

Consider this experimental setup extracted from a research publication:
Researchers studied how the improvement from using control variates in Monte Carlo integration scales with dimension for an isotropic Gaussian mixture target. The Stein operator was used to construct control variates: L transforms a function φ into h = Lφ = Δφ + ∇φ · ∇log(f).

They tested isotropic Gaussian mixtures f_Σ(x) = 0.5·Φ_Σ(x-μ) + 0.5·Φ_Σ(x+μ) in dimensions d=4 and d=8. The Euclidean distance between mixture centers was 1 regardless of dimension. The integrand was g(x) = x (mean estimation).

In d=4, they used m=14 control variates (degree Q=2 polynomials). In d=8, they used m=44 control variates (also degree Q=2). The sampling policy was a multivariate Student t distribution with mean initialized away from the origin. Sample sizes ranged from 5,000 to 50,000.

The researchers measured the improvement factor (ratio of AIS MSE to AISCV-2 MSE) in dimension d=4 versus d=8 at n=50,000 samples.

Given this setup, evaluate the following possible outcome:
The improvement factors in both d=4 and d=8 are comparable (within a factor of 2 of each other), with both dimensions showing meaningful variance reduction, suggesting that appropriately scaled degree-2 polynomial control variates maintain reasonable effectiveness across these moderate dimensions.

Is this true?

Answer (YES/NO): NO